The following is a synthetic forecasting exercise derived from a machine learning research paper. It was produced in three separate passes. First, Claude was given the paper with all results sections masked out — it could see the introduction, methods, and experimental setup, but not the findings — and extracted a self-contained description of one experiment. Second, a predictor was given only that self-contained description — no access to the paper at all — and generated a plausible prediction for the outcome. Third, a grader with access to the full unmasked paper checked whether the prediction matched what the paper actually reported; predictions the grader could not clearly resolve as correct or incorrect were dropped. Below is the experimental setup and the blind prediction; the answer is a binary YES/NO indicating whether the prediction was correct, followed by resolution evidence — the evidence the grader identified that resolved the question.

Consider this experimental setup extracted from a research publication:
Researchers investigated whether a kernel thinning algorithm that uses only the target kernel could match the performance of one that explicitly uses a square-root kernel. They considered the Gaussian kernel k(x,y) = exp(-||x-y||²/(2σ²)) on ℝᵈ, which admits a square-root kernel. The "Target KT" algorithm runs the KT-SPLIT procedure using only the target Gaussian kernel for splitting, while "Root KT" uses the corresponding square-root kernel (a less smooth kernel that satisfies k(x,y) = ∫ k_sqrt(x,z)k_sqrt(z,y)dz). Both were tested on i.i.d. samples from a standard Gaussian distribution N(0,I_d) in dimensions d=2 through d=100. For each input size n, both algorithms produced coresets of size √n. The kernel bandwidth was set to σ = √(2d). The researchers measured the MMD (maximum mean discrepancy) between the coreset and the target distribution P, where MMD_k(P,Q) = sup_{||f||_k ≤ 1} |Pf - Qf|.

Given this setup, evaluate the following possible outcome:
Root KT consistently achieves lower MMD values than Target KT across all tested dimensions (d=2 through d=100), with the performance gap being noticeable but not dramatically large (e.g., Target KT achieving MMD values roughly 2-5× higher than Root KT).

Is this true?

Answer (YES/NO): NO